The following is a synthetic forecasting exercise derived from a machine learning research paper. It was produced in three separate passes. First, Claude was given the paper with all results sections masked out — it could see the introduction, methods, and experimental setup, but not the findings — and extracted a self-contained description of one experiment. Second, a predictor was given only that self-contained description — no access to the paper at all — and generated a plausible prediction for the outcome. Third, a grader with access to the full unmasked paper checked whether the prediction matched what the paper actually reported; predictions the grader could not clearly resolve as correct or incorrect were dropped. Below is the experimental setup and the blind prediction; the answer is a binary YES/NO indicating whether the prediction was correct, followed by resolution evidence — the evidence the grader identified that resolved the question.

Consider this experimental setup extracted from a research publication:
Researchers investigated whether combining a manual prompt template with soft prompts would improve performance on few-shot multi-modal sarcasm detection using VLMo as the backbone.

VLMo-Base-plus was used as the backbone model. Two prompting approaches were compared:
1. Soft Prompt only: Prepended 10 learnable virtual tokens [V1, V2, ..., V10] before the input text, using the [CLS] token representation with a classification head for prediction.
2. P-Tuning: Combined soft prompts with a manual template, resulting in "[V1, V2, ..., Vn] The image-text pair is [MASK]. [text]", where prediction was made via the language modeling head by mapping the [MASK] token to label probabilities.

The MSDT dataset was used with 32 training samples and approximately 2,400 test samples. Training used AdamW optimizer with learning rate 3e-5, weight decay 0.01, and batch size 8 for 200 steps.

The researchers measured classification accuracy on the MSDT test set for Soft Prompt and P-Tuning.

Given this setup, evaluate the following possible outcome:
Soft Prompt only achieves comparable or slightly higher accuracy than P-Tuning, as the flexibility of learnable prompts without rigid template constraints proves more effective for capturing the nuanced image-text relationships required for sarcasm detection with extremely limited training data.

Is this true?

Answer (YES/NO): YES